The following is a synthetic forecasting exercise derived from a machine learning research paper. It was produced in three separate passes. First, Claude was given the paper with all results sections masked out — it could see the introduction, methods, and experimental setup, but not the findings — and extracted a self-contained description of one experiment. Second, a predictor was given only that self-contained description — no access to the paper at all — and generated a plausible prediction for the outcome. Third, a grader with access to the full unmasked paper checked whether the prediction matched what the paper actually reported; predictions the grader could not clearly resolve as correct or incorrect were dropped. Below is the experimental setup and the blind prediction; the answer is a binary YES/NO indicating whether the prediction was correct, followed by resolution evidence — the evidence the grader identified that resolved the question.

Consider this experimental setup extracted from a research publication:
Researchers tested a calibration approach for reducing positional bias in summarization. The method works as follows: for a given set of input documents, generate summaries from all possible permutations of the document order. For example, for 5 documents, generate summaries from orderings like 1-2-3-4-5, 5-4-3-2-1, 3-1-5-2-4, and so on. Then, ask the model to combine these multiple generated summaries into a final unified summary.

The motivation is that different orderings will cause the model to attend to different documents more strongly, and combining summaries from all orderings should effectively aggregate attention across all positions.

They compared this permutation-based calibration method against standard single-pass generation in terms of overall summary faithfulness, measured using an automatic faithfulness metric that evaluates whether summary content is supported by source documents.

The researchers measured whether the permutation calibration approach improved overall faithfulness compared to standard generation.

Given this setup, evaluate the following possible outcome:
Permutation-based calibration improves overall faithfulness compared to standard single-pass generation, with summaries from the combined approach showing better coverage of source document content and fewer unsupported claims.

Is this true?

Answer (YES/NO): NO